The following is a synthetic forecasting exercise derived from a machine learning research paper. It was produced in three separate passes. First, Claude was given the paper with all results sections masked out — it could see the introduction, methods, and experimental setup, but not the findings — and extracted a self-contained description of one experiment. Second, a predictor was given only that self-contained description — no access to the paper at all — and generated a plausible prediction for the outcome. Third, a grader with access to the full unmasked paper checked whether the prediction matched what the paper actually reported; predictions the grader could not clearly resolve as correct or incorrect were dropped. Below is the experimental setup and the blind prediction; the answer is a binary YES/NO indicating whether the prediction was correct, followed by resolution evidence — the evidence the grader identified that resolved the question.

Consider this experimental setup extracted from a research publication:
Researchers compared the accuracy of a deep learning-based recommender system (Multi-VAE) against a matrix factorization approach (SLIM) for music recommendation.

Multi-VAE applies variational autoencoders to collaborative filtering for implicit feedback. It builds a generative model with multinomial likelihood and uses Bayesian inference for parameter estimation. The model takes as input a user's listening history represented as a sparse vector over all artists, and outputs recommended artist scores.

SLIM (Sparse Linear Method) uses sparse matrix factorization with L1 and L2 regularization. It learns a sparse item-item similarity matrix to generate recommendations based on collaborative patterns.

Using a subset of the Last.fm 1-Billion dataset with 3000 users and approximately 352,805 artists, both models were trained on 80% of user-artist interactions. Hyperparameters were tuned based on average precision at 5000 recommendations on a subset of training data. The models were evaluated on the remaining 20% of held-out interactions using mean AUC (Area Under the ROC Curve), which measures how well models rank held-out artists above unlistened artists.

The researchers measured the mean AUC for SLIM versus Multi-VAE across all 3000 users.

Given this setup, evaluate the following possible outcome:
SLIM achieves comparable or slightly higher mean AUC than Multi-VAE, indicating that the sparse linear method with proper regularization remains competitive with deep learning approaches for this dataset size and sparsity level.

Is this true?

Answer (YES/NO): YES